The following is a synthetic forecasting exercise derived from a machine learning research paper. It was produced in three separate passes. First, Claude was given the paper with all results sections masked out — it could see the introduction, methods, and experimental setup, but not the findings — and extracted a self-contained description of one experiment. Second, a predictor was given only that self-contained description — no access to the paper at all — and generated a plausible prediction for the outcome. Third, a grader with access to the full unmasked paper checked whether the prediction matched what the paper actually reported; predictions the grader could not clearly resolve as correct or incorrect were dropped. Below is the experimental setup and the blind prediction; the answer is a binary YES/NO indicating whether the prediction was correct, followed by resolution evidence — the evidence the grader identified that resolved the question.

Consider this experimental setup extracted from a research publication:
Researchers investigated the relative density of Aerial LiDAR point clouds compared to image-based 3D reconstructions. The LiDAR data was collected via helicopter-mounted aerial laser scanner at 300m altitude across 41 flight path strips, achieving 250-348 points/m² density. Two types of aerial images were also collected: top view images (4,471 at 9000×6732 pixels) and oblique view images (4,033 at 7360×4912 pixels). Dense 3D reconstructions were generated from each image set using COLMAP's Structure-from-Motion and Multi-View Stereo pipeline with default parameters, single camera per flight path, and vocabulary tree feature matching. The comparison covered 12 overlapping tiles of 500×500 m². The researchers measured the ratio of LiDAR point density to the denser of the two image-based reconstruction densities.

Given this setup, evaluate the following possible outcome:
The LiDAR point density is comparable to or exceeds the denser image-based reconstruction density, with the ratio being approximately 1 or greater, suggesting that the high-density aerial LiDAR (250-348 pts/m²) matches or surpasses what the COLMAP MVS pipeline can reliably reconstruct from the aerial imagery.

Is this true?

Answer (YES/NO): YES